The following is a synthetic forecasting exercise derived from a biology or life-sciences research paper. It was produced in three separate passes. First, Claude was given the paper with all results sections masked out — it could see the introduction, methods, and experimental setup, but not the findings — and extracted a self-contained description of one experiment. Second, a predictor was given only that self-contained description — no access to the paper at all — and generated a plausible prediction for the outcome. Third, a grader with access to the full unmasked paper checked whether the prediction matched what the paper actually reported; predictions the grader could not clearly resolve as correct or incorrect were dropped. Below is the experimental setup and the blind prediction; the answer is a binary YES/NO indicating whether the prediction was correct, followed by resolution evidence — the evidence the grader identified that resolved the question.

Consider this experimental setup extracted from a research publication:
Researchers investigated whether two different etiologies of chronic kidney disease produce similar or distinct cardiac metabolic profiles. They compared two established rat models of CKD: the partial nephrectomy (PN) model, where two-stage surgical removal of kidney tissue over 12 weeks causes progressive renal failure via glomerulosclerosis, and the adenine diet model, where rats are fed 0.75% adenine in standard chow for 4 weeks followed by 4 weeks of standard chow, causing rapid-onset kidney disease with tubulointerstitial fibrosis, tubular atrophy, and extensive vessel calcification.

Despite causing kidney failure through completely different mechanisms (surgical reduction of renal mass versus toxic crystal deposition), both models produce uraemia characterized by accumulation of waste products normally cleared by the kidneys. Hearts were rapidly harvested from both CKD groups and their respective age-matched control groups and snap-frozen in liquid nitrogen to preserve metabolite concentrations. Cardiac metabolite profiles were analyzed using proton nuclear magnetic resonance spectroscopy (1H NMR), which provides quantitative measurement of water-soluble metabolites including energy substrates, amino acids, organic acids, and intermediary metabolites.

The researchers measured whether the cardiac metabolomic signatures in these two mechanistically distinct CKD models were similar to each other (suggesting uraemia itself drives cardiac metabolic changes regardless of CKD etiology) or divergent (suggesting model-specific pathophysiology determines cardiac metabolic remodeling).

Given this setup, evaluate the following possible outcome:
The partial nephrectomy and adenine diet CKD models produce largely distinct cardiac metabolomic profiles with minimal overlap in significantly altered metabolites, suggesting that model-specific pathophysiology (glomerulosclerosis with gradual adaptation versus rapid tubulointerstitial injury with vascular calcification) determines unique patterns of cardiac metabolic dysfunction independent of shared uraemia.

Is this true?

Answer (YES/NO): YES